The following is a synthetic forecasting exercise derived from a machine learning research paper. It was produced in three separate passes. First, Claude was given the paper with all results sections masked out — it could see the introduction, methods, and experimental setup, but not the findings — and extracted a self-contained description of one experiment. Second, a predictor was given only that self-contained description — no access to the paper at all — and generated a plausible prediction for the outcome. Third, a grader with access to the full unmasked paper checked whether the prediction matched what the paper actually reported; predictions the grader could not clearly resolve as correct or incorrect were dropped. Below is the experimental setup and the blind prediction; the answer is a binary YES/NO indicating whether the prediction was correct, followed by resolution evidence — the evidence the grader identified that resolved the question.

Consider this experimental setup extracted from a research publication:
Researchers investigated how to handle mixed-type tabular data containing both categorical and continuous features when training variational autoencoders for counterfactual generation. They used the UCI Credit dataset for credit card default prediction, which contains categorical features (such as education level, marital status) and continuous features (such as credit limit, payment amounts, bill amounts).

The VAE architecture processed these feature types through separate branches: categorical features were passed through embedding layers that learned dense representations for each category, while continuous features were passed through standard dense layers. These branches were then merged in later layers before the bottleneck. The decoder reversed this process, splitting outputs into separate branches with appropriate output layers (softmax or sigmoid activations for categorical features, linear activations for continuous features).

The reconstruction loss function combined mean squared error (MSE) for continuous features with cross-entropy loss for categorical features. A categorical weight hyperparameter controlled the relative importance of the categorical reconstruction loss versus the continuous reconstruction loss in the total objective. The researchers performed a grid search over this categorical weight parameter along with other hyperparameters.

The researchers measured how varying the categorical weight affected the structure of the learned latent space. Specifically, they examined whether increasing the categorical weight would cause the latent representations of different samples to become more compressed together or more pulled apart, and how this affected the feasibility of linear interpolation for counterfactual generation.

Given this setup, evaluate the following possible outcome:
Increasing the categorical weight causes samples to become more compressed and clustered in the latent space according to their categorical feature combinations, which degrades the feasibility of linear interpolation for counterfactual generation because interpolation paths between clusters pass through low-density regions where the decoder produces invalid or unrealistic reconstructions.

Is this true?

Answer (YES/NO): NO